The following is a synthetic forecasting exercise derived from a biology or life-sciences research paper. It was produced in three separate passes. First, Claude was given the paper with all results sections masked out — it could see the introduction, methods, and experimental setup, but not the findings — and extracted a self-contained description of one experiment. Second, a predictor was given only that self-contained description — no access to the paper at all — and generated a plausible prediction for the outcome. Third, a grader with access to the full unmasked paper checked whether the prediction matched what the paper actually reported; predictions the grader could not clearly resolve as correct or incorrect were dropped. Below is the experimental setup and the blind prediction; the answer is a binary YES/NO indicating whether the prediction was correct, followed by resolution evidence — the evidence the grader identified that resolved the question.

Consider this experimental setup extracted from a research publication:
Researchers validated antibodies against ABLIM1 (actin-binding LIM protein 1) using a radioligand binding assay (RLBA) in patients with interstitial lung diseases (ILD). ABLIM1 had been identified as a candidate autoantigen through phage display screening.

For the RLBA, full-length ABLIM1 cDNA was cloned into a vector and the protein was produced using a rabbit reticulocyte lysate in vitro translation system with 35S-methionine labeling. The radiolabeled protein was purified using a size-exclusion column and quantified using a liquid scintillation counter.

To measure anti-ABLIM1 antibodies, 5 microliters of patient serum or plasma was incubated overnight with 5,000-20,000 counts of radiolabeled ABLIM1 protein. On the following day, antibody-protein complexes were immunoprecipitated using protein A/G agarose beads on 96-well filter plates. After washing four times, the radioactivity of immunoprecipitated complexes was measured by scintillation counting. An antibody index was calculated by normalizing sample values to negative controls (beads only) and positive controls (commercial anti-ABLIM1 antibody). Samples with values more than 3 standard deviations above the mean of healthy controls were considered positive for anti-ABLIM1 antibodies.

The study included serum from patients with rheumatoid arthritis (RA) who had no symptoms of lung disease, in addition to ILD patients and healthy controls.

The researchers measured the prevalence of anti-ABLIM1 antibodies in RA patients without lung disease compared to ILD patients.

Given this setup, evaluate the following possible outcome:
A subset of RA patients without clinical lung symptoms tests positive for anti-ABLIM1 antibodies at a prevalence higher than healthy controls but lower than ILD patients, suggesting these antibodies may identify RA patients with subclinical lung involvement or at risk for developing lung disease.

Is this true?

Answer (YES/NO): NO